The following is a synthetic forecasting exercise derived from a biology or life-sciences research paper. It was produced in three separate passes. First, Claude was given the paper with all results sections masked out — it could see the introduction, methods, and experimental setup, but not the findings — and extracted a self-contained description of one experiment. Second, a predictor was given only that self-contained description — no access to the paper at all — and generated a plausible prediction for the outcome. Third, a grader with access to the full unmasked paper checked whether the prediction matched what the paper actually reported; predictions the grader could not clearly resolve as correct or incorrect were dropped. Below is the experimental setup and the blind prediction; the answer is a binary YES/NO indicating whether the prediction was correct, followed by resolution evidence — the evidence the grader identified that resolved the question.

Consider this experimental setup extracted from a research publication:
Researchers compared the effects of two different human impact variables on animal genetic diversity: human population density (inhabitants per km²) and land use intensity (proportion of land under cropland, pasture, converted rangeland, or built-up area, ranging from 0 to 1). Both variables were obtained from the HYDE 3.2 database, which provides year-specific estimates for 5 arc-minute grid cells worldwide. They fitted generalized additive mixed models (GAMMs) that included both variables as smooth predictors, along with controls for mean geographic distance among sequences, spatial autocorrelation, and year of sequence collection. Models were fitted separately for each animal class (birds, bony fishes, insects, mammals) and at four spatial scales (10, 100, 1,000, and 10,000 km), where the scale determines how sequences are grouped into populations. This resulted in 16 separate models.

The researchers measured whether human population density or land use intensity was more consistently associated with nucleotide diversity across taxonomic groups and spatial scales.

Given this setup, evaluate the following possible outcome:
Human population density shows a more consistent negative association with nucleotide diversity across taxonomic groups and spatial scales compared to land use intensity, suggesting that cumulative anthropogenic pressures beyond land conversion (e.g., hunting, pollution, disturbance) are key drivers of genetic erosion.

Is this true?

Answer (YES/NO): NO